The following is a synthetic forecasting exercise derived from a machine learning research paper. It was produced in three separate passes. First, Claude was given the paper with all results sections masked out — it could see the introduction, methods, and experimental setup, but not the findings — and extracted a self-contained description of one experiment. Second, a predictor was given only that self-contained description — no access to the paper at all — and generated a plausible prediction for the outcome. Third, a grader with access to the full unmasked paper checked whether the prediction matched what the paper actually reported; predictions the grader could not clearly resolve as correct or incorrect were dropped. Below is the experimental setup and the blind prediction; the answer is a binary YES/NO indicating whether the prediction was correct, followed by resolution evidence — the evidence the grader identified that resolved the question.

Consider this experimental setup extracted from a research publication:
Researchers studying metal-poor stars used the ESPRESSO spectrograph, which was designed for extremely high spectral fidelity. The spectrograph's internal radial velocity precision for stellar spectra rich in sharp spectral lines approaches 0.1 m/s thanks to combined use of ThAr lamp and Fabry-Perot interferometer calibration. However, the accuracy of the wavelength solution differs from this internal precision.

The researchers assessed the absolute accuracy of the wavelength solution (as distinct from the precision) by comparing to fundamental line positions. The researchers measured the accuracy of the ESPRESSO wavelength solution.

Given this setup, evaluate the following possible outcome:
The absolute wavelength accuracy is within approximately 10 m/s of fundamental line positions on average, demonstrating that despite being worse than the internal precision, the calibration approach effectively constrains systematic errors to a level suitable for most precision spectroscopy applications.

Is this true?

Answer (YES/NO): NO